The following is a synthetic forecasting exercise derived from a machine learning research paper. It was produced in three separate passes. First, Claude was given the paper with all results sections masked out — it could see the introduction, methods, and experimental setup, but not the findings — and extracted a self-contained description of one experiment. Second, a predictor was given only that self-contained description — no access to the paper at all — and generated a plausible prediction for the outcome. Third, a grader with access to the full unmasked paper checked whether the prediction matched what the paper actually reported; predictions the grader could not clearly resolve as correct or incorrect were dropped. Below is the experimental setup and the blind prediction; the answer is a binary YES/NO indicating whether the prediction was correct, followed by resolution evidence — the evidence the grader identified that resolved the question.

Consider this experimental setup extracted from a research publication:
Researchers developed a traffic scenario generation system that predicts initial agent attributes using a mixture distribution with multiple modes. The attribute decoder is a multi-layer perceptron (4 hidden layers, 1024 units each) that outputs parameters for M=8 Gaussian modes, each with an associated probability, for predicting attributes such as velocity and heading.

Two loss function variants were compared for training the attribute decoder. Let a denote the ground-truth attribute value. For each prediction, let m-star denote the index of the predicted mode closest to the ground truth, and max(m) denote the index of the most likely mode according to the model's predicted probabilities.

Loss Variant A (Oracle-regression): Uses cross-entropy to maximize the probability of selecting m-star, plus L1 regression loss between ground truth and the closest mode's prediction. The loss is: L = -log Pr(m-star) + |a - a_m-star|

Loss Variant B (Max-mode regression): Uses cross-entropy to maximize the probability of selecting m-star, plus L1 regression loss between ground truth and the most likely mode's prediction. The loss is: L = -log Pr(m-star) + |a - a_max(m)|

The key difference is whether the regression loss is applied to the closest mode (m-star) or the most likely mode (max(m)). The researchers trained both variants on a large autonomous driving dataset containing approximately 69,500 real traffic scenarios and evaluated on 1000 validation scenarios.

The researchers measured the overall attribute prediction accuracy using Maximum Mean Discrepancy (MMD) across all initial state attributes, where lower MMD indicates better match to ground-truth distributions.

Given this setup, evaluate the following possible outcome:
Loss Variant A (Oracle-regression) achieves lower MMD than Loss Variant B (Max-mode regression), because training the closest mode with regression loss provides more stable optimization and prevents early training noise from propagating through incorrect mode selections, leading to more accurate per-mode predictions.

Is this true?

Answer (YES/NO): NO